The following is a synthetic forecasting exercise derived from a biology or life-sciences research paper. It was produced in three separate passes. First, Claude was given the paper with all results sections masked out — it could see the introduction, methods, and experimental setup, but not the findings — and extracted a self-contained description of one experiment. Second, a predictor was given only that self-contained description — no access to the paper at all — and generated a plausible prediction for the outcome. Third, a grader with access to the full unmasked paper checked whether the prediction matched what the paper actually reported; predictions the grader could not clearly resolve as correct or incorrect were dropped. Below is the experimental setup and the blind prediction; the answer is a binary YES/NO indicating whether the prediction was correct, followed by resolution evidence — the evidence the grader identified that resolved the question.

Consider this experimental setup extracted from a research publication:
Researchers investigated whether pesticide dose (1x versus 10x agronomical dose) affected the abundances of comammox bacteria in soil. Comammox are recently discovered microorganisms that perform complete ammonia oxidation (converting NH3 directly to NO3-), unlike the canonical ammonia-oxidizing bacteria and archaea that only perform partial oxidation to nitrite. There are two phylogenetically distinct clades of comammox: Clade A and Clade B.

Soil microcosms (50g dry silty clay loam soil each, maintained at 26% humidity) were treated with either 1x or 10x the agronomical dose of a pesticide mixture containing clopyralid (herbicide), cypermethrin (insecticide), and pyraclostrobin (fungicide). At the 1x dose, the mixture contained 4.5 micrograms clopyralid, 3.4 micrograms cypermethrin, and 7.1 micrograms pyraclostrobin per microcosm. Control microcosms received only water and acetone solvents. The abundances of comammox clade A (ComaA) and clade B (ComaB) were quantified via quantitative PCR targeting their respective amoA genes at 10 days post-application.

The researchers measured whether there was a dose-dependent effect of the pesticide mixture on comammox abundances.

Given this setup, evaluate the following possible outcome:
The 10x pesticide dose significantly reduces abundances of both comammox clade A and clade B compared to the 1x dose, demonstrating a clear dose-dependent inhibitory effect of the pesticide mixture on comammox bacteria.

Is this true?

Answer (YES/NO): NO